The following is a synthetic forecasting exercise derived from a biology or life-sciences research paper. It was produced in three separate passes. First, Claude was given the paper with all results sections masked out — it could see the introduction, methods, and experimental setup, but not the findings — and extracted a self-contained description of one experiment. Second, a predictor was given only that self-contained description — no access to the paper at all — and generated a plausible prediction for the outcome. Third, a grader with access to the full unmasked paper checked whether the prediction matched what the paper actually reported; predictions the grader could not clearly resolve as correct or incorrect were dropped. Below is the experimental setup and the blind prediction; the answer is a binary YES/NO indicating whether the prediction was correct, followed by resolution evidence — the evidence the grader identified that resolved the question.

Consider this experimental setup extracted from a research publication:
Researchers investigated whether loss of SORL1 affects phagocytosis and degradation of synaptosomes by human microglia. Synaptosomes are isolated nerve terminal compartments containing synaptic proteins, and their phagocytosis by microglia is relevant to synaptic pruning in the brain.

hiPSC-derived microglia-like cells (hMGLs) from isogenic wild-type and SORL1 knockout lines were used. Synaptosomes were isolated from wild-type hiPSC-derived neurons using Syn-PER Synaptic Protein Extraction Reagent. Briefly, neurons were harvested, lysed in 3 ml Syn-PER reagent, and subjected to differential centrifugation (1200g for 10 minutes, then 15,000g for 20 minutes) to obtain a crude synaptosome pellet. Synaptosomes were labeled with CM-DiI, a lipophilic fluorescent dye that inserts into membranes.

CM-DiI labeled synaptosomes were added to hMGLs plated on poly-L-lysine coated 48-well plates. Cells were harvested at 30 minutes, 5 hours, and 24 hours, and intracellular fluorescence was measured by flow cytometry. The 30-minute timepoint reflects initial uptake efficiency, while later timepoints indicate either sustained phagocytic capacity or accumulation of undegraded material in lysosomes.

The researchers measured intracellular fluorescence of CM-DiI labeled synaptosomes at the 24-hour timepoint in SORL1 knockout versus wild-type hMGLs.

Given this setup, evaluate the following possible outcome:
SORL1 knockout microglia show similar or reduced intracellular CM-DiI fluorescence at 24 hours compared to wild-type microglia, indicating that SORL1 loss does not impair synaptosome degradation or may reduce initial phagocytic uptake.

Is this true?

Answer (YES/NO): NO